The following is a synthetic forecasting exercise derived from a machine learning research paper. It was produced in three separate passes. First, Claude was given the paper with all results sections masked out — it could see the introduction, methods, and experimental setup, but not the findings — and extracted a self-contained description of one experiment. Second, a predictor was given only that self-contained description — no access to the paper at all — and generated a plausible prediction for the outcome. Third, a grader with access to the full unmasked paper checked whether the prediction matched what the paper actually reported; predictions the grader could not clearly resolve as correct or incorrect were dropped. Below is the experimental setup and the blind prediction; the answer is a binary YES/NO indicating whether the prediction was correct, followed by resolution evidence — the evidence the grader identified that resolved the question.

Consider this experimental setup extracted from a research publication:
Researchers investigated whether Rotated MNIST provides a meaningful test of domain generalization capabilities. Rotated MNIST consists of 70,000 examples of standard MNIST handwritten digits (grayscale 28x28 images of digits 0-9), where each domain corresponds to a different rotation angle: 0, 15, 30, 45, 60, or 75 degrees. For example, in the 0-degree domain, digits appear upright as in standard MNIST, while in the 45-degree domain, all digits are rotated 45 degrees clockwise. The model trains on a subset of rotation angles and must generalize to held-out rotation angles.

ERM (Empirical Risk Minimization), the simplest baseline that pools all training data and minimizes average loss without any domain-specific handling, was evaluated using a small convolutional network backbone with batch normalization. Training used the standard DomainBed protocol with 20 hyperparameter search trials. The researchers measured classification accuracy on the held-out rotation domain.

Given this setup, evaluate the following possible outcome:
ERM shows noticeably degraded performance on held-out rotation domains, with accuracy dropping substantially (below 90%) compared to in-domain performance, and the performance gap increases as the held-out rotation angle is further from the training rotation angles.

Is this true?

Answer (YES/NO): NO